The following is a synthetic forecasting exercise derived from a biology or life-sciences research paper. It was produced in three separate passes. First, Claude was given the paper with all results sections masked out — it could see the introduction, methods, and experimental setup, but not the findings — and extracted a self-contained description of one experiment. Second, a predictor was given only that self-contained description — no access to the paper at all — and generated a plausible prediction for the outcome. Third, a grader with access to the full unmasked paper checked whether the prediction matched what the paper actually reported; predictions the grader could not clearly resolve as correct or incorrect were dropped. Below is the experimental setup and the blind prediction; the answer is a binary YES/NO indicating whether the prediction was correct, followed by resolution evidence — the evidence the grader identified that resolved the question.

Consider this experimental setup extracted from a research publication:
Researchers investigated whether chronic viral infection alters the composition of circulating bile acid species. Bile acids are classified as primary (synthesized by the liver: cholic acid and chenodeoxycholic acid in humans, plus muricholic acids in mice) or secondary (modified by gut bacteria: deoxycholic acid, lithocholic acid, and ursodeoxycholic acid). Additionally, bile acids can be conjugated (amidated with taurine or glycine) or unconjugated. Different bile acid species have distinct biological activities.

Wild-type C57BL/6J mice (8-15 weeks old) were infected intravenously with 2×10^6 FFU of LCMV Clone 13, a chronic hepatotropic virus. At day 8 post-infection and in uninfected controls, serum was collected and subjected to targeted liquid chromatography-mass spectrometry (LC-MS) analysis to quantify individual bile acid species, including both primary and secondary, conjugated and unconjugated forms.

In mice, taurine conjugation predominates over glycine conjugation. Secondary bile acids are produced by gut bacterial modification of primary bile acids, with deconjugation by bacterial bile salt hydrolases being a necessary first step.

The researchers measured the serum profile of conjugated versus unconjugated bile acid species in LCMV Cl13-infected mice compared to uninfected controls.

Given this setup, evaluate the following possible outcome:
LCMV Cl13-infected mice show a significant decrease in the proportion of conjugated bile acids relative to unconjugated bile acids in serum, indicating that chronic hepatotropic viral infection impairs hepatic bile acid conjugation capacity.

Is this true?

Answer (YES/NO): NO